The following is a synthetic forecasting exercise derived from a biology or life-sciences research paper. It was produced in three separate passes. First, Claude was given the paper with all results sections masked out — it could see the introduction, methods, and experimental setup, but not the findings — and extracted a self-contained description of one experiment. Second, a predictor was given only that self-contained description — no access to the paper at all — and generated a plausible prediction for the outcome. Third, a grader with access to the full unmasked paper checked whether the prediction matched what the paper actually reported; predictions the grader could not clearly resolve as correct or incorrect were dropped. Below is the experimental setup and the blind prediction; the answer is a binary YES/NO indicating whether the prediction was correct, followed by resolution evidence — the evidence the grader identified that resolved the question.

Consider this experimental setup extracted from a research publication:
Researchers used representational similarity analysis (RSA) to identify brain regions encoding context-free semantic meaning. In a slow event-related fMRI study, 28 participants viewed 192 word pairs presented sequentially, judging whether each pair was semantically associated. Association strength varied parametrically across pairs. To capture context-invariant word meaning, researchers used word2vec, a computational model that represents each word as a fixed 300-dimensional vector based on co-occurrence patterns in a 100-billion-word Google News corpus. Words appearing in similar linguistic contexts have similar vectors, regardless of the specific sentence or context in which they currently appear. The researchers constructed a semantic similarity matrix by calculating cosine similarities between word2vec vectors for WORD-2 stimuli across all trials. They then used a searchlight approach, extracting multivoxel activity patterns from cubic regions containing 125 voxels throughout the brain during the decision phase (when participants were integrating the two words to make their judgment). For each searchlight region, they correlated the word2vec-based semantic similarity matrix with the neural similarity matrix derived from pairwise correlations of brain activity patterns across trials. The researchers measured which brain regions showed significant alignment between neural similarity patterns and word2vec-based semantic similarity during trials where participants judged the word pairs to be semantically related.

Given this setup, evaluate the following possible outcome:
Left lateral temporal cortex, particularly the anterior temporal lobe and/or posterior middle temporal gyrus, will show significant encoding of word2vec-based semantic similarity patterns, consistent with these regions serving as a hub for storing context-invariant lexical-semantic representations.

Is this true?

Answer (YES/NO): NO